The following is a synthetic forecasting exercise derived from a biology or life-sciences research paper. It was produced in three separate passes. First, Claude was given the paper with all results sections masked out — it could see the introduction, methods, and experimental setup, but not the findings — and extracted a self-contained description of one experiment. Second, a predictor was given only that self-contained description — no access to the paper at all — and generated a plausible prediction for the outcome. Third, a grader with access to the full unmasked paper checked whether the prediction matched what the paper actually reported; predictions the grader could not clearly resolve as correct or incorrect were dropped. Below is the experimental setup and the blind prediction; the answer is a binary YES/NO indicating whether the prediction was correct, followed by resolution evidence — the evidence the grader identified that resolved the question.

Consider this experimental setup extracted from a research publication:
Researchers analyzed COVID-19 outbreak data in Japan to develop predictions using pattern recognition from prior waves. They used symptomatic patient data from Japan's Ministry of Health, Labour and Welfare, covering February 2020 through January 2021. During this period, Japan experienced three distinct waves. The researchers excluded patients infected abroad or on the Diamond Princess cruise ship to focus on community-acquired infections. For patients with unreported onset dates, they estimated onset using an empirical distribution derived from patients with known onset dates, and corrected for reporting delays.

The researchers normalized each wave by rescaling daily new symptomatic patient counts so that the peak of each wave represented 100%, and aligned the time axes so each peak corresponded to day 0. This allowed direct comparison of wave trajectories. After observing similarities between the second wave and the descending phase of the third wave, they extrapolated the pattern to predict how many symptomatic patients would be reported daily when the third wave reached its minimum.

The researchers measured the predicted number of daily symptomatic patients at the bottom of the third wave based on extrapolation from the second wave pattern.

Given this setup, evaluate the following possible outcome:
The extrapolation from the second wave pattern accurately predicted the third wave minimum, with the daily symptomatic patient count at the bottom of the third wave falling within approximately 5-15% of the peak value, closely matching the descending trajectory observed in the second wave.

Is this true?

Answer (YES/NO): NO